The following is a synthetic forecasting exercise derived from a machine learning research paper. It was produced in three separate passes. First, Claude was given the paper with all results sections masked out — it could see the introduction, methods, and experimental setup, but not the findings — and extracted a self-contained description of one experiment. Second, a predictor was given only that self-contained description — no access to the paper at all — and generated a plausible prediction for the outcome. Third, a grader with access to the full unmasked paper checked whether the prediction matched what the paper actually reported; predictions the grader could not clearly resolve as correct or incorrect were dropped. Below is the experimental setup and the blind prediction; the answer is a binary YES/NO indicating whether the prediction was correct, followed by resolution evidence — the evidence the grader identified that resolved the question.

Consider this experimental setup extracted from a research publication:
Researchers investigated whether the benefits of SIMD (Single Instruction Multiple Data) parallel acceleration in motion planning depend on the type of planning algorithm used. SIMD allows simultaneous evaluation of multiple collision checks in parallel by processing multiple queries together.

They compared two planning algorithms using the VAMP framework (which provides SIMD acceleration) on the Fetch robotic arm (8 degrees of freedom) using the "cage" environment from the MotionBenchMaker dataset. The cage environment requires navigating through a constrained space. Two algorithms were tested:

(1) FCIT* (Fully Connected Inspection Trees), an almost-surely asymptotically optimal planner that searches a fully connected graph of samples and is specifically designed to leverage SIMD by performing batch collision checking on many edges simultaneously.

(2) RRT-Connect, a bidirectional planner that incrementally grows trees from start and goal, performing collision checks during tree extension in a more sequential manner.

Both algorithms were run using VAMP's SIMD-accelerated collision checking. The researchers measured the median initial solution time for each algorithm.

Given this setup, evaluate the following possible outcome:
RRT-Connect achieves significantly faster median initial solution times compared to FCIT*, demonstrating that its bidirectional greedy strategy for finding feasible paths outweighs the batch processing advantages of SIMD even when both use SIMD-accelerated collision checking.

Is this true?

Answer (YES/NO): YES